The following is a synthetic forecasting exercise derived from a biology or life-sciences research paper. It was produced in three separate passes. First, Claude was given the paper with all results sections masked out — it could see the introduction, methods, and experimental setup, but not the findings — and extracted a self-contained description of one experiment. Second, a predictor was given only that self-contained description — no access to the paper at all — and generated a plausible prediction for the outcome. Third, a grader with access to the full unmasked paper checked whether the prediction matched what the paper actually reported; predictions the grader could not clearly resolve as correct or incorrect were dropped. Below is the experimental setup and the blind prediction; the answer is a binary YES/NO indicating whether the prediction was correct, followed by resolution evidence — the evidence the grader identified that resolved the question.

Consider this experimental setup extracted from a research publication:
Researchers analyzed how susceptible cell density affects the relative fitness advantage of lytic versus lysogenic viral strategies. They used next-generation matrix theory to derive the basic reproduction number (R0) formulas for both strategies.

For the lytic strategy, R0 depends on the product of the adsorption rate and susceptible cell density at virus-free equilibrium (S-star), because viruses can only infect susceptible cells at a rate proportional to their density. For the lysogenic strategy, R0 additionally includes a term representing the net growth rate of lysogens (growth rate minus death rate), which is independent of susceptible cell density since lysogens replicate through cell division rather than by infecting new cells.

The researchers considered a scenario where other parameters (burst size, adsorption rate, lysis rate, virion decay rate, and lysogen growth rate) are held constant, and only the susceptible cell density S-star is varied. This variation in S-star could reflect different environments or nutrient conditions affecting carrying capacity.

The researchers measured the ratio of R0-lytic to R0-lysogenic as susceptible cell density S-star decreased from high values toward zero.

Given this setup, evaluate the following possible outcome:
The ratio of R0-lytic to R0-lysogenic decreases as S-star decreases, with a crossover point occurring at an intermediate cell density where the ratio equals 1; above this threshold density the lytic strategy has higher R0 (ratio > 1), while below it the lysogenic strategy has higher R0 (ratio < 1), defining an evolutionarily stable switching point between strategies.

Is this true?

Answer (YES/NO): YES